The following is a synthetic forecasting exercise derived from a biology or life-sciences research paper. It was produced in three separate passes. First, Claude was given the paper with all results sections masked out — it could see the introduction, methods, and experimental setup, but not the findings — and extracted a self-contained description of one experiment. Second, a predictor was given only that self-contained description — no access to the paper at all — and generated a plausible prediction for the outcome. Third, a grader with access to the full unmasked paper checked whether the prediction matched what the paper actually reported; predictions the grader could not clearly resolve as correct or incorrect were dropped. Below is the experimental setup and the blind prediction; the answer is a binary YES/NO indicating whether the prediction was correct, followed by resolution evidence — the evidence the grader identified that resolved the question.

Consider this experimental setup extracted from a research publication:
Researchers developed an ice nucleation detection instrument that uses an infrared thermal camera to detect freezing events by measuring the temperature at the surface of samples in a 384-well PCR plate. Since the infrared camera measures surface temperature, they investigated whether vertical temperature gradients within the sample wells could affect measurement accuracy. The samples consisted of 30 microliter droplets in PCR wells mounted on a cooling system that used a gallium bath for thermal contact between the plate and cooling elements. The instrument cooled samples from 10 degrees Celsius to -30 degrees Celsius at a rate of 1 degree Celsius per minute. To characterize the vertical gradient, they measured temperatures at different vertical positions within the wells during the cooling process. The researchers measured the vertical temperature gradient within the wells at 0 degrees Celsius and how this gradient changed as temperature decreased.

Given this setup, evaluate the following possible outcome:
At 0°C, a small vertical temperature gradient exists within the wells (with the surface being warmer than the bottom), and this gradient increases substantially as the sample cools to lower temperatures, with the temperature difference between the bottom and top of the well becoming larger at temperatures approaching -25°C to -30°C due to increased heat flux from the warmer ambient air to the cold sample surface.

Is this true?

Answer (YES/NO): YES